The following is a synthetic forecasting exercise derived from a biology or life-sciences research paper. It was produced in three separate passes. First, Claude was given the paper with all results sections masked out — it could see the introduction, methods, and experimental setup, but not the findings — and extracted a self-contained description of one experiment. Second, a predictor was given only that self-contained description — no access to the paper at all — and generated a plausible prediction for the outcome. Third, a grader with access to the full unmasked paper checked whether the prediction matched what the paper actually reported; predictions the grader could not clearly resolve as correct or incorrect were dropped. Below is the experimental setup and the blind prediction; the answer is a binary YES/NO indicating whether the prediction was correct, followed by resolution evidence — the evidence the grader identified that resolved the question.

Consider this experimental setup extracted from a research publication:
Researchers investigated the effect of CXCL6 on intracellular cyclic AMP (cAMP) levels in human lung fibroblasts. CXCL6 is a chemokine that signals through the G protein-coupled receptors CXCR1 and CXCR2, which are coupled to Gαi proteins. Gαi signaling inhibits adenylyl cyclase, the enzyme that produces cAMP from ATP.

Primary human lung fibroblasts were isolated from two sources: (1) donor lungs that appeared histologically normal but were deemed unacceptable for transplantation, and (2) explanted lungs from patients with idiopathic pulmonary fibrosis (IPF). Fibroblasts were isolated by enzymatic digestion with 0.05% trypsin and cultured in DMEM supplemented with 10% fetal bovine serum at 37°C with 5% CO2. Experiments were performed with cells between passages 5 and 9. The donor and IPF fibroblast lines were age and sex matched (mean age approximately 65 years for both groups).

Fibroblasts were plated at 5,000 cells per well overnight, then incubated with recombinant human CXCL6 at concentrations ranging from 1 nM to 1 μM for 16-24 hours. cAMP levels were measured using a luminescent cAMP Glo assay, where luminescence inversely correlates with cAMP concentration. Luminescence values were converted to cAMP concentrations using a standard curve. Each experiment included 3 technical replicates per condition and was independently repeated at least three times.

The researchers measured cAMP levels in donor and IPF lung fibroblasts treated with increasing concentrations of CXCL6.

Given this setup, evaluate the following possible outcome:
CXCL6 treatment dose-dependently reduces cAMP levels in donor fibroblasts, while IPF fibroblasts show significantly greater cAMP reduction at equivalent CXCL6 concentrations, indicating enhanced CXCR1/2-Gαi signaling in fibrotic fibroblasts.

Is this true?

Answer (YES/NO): NO